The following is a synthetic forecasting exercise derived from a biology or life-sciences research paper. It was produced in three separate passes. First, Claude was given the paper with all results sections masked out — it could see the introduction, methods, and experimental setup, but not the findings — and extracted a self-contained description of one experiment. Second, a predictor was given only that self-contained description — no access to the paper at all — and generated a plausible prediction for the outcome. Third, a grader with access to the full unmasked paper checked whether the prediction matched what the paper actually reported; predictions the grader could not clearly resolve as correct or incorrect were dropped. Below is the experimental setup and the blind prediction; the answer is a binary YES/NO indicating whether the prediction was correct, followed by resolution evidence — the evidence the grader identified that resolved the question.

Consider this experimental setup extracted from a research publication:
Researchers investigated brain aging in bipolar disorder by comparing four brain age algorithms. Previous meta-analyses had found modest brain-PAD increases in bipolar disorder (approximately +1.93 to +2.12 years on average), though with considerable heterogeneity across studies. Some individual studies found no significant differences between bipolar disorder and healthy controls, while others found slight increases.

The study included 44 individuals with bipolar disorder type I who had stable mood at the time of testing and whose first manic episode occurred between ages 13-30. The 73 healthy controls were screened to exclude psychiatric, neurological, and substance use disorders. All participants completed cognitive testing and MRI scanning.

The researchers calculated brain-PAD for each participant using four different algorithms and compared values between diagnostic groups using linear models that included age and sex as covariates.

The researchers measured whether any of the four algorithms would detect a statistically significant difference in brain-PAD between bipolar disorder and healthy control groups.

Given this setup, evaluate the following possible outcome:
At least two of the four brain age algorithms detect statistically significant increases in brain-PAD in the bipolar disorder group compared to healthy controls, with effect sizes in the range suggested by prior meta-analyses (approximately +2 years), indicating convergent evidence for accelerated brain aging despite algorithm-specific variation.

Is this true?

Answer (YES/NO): NO